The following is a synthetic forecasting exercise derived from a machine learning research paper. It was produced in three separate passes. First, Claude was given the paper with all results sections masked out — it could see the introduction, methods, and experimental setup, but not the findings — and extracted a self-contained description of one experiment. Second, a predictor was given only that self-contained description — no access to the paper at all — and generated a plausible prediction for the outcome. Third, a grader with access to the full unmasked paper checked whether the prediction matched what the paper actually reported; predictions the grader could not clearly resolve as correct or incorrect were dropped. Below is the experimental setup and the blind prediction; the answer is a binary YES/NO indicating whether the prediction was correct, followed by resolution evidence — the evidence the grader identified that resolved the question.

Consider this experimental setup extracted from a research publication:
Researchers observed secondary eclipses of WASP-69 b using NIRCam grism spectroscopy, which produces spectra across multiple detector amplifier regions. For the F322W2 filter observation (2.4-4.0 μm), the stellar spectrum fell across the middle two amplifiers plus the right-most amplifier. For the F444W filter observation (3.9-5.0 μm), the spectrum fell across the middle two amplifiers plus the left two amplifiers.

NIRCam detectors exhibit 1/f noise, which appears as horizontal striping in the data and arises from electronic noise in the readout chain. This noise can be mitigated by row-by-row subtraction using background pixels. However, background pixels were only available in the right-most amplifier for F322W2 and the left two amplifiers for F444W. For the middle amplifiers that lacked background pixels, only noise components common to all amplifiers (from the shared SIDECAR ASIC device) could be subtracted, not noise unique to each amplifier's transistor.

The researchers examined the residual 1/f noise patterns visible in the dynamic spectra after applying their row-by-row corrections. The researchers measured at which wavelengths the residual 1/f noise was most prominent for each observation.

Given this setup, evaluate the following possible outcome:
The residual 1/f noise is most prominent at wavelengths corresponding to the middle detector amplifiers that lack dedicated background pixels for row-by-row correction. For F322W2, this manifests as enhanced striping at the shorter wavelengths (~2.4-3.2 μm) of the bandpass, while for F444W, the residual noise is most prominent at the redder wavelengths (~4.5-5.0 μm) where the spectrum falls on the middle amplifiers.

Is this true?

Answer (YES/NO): NO